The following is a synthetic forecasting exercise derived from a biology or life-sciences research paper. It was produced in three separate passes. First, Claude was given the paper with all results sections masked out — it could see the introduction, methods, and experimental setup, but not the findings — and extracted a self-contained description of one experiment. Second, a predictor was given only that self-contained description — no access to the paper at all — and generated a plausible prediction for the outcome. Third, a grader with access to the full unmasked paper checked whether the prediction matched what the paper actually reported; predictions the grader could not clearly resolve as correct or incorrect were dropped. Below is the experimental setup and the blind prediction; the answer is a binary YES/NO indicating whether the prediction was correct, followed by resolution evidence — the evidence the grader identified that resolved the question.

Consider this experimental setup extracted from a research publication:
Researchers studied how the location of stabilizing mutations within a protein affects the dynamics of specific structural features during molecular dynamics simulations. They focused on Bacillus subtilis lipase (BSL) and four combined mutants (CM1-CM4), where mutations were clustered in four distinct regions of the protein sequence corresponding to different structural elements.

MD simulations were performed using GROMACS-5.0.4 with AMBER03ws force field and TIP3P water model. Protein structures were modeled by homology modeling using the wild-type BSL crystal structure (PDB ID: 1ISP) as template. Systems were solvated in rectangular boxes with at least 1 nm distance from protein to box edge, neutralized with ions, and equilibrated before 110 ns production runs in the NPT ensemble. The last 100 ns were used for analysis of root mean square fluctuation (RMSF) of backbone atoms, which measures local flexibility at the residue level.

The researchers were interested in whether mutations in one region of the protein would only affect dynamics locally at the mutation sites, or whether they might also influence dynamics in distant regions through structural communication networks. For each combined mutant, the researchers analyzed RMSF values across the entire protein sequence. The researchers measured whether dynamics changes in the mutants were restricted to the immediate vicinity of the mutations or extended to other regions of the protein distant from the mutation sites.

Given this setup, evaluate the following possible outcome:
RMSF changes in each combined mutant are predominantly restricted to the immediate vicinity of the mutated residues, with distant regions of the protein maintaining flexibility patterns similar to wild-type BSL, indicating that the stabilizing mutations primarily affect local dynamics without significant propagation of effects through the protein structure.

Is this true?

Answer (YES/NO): NO